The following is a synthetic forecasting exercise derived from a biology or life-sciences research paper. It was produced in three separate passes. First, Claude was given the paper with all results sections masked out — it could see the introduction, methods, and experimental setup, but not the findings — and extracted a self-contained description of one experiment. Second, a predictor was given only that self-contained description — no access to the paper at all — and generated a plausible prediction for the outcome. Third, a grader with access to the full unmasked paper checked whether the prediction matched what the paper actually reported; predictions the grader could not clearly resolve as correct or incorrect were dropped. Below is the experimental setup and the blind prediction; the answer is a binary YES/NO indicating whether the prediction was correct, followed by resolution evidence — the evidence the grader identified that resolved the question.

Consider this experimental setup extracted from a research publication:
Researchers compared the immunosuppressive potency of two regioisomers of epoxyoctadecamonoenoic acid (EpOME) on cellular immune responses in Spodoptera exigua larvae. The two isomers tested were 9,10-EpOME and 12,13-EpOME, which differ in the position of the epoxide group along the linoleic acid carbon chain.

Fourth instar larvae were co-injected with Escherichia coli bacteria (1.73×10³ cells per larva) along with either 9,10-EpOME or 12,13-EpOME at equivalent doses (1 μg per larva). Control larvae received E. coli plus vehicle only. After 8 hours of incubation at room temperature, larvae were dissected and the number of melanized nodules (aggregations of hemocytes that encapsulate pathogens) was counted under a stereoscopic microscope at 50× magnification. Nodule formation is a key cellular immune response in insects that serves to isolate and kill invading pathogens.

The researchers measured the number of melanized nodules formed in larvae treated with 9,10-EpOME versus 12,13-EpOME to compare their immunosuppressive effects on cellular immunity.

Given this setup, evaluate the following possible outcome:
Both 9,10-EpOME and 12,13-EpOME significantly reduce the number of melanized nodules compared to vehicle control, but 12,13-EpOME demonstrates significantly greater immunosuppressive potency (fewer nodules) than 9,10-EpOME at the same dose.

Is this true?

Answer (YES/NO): YES